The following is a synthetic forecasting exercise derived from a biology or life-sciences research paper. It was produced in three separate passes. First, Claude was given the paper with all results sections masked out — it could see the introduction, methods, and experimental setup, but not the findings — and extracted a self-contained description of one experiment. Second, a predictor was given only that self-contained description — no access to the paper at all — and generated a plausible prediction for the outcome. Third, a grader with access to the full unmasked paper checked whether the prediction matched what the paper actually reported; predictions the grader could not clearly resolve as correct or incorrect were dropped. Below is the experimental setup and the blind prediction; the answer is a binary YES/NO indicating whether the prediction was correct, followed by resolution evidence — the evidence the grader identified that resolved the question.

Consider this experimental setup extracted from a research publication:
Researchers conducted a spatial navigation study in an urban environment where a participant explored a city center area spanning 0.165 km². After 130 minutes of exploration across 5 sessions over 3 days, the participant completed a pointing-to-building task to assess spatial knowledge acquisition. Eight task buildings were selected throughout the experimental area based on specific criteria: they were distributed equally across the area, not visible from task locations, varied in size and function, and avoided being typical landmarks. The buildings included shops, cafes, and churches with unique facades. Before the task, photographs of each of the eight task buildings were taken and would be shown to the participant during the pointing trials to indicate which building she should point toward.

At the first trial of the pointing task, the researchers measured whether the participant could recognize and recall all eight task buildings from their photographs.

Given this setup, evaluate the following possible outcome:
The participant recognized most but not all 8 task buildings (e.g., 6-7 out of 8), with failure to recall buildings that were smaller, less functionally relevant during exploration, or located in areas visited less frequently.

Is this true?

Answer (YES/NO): NO